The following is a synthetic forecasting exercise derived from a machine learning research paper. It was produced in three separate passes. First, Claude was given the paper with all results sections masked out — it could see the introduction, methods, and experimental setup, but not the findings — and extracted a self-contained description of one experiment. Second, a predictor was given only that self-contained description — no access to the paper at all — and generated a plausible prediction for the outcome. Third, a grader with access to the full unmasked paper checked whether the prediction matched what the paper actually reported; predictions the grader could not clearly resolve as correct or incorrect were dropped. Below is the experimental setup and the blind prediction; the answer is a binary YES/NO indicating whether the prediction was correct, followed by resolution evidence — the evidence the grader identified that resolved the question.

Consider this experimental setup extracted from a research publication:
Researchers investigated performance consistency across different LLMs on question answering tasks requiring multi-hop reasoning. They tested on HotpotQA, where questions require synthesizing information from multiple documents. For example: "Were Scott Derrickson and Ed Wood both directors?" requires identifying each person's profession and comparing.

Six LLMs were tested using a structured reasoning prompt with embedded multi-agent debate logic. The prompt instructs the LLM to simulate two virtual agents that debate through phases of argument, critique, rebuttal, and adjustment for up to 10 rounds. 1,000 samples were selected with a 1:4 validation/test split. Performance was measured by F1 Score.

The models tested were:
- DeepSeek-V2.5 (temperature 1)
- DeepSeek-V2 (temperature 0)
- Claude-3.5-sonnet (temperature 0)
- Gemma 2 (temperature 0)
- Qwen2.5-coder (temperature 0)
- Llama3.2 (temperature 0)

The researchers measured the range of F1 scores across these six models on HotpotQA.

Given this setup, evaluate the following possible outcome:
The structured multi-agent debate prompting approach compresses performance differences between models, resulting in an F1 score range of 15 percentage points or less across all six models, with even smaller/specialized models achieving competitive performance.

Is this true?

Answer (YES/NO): YES